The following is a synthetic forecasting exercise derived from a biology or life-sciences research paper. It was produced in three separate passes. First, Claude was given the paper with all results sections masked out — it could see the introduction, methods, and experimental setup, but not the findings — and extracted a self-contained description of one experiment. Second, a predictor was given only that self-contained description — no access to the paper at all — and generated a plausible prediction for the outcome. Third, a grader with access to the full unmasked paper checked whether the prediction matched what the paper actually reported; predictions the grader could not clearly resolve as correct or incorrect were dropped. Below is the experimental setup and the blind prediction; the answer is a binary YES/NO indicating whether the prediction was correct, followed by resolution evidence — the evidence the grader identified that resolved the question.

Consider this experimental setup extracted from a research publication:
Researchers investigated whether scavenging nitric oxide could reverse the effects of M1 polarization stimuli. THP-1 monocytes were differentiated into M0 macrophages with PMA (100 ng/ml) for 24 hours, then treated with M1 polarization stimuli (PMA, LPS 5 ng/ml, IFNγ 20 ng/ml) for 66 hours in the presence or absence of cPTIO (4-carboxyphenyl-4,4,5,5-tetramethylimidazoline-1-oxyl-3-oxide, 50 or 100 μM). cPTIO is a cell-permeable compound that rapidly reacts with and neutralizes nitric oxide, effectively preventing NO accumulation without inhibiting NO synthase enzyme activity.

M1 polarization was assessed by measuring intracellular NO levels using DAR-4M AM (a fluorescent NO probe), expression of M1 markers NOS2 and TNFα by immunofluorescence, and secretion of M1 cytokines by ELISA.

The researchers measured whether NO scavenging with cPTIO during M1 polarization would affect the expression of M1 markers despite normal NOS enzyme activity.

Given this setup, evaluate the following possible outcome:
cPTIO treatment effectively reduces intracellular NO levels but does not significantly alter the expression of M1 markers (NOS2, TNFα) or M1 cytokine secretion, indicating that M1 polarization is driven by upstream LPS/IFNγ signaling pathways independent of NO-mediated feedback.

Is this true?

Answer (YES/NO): NO